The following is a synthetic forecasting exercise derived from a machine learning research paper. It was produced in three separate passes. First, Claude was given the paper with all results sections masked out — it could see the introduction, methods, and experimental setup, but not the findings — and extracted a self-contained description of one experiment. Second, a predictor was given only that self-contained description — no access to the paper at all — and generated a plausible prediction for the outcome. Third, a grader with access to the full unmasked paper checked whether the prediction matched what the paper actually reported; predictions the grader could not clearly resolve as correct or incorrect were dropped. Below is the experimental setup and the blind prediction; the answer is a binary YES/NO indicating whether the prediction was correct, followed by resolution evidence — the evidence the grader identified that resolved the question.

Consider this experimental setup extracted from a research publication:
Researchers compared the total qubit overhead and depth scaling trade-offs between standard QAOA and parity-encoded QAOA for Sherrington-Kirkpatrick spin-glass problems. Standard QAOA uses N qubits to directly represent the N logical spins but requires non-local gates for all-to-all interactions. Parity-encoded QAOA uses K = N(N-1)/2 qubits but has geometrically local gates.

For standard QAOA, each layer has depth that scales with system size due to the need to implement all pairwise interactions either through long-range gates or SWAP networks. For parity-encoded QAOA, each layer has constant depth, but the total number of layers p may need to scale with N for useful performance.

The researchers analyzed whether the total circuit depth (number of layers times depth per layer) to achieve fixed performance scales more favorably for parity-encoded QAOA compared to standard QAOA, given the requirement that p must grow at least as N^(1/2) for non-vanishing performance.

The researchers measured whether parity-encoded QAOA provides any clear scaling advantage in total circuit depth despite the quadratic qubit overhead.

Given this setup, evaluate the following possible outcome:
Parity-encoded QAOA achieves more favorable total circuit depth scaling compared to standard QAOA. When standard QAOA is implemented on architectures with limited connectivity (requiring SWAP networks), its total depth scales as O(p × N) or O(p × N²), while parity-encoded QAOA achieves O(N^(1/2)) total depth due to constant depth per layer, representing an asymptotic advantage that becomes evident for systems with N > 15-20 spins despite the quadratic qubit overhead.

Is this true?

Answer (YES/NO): NO